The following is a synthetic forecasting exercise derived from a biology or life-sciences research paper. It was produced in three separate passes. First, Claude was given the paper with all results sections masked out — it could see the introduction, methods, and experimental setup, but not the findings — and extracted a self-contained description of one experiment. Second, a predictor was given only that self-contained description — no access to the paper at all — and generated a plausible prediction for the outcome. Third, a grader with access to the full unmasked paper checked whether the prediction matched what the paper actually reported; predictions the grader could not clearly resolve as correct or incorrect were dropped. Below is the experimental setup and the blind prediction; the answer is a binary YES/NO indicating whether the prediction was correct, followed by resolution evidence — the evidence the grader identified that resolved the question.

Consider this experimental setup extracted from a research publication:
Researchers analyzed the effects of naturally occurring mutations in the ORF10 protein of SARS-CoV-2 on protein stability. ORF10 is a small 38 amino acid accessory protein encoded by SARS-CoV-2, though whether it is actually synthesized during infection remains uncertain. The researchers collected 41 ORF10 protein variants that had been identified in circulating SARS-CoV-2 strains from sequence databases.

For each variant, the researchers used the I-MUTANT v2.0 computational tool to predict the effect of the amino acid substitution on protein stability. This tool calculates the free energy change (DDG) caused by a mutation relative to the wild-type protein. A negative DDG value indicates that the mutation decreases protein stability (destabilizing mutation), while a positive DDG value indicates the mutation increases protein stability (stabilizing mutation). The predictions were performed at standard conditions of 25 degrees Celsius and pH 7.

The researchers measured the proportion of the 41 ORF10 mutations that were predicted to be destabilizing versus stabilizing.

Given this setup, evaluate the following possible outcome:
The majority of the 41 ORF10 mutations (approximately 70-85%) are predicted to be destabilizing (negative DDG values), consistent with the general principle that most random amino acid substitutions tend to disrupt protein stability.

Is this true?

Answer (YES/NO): YES